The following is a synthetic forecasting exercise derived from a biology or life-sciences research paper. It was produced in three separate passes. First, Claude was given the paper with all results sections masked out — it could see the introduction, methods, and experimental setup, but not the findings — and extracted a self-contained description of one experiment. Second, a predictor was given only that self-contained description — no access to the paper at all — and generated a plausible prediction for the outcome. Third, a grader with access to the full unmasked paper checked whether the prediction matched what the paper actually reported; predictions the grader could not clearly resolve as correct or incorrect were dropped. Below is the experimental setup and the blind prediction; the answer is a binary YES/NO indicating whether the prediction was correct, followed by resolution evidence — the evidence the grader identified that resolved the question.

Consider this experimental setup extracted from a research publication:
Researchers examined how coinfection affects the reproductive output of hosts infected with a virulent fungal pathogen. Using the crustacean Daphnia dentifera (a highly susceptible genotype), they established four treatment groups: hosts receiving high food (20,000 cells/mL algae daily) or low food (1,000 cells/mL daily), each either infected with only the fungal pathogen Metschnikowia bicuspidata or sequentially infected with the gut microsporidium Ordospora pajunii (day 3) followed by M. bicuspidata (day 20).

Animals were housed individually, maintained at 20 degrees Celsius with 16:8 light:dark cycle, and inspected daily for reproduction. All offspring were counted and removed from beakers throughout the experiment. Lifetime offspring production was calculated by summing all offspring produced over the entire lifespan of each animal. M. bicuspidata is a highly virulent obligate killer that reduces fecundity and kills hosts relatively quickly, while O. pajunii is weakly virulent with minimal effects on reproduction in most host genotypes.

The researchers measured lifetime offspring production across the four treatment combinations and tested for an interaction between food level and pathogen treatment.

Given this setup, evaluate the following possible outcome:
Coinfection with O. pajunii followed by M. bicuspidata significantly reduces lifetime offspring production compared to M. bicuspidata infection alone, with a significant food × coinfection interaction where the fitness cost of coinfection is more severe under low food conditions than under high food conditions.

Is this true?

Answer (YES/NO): NO